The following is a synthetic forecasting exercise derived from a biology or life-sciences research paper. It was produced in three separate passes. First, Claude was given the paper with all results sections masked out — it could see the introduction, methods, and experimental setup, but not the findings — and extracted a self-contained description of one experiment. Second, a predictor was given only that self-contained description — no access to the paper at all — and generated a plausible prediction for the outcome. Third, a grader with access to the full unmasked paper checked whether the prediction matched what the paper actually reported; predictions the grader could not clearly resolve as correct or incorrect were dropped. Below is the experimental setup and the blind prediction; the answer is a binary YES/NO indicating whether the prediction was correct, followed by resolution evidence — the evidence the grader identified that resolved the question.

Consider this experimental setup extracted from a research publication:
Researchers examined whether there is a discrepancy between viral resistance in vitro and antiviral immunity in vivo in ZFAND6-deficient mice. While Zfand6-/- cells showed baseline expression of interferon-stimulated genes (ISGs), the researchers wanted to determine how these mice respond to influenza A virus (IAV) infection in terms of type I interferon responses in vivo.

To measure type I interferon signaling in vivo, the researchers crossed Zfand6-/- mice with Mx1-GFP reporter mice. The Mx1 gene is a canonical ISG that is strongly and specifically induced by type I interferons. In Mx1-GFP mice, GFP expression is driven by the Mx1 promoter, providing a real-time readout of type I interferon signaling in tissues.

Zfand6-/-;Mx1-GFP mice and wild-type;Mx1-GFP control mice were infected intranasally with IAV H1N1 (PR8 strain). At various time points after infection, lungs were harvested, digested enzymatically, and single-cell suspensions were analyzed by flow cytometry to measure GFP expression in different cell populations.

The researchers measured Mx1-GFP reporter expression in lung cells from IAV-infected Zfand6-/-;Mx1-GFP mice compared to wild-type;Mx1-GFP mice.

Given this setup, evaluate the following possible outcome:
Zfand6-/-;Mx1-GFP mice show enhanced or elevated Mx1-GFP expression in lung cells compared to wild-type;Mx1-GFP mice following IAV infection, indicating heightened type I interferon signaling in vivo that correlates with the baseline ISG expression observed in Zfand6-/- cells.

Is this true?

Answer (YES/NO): NO